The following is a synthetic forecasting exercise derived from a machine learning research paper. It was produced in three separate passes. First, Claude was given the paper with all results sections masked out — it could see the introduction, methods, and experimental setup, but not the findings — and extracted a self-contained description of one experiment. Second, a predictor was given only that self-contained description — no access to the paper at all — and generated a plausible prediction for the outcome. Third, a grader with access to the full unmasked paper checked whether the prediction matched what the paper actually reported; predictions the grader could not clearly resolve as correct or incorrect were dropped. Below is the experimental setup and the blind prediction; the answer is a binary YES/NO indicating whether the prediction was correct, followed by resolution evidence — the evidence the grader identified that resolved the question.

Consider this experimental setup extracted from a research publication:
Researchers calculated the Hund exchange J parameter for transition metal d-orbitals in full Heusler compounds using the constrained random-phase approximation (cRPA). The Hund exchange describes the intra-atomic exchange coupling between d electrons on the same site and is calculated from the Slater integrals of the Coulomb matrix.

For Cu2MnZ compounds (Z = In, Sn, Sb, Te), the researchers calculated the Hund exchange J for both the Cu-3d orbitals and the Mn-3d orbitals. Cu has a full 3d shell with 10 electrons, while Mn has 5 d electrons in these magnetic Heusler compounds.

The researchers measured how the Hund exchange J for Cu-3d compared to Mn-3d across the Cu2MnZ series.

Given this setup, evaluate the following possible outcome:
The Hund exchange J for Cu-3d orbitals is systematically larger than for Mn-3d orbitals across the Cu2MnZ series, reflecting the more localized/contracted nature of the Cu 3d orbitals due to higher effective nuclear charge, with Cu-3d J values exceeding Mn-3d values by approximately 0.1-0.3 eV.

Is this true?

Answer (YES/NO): NO